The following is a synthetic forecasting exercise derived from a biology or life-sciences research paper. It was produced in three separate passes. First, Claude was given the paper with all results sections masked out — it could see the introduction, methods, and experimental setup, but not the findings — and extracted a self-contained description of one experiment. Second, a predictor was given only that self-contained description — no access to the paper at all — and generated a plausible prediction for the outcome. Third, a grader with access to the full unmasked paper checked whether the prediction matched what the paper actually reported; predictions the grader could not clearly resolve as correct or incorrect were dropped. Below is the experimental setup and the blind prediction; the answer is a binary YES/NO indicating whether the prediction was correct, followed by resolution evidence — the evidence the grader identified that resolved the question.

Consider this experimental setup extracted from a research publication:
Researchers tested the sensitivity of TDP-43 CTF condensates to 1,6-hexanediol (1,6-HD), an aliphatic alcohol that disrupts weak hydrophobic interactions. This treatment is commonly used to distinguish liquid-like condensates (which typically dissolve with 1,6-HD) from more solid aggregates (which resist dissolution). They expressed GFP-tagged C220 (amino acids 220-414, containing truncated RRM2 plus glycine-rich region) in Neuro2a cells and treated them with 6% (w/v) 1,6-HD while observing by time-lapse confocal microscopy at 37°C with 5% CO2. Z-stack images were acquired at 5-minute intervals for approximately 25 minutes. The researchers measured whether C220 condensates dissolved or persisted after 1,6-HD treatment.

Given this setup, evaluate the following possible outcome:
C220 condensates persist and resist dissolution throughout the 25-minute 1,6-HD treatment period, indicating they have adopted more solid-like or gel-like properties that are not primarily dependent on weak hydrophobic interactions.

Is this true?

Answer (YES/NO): YES